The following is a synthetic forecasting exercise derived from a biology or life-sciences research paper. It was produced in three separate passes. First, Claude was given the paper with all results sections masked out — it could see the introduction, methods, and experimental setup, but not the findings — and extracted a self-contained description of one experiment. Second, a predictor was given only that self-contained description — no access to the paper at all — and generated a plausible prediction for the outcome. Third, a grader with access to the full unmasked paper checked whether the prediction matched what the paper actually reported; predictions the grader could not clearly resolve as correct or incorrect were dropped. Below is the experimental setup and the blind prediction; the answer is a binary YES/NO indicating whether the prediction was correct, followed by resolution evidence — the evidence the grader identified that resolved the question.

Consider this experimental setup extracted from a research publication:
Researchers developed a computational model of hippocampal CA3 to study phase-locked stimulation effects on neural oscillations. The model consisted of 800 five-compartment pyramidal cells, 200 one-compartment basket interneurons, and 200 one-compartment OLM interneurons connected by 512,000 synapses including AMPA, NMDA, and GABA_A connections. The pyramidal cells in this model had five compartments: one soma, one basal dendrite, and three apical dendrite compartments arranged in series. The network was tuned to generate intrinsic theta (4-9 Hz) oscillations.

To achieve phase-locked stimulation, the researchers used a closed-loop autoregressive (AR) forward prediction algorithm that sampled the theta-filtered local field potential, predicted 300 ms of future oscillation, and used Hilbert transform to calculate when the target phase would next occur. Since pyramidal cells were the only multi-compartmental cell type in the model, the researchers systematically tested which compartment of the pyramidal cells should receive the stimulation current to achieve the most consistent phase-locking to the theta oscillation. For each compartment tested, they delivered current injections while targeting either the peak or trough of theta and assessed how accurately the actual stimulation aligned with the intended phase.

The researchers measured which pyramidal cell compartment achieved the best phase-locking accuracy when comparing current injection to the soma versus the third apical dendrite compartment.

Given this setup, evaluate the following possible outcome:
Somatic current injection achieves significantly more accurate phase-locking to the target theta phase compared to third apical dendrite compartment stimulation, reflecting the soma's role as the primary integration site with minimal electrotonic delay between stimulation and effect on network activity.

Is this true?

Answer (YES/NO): NO